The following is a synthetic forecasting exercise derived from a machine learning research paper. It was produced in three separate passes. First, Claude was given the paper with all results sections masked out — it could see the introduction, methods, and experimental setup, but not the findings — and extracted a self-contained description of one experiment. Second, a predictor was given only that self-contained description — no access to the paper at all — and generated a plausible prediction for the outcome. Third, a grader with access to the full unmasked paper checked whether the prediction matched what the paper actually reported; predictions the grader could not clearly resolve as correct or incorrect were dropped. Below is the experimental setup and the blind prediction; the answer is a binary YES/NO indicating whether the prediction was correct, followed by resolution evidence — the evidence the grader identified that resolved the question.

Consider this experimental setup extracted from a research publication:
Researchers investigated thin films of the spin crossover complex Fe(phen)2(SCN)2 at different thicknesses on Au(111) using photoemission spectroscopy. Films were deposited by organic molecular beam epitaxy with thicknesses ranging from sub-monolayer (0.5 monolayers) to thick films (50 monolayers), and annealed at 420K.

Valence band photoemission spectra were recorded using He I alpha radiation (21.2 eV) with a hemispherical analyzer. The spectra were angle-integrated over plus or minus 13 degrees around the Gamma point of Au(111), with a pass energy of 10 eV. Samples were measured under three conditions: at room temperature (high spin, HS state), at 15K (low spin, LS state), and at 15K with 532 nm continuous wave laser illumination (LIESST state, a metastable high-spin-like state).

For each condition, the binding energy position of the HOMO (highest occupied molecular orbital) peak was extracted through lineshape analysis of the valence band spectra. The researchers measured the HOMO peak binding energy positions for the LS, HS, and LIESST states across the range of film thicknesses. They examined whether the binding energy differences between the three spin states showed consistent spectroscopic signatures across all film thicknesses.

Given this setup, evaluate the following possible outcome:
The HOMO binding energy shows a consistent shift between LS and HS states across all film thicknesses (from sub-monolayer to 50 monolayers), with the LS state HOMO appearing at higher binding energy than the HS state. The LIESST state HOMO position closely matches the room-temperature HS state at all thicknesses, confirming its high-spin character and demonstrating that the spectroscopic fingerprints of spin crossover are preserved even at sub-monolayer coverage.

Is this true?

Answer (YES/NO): NO